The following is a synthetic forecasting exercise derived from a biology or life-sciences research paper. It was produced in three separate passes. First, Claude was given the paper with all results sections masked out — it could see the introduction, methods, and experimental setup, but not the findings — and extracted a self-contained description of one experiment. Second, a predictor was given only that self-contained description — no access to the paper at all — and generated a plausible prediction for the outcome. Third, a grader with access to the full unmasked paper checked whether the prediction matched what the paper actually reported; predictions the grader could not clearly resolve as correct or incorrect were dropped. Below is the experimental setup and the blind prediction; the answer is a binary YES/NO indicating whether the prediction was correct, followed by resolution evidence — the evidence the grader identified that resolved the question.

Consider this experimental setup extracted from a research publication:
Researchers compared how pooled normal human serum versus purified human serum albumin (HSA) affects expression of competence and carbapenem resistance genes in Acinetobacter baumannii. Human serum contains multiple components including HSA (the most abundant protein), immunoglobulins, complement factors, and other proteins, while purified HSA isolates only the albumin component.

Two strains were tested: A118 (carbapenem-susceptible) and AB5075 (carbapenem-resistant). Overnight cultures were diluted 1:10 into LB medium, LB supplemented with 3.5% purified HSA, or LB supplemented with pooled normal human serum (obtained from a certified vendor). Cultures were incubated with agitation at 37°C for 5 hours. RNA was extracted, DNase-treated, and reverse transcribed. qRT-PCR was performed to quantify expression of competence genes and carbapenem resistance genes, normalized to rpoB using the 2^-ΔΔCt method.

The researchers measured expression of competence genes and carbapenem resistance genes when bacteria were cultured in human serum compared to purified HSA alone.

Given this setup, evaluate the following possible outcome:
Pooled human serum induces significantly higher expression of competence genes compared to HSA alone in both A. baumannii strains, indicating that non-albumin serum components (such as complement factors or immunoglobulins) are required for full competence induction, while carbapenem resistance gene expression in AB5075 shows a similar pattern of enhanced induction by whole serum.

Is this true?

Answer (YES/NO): NO